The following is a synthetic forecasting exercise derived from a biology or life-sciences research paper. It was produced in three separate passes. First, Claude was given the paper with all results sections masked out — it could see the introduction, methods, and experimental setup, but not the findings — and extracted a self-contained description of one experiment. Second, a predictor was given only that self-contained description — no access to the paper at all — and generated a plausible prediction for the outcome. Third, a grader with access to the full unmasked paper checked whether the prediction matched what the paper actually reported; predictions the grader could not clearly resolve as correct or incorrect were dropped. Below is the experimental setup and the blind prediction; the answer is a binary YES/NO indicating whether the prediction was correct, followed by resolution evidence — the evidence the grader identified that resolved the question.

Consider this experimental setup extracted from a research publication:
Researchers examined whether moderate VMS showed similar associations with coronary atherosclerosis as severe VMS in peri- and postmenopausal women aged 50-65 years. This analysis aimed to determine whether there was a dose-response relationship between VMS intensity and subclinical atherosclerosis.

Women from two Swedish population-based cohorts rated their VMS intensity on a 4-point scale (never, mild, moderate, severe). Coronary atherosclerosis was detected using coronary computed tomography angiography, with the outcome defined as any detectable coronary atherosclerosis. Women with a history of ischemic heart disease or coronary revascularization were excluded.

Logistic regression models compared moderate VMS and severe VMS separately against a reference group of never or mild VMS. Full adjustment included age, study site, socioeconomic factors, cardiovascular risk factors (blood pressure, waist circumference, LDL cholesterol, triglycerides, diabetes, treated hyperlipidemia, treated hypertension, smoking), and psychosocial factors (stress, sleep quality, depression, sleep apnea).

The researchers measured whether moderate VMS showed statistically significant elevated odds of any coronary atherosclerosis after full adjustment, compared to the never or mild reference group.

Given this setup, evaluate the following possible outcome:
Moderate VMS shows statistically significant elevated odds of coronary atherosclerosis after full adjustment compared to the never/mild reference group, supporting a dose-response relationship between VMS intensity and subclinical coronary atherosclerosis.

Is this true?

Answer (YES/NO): NO